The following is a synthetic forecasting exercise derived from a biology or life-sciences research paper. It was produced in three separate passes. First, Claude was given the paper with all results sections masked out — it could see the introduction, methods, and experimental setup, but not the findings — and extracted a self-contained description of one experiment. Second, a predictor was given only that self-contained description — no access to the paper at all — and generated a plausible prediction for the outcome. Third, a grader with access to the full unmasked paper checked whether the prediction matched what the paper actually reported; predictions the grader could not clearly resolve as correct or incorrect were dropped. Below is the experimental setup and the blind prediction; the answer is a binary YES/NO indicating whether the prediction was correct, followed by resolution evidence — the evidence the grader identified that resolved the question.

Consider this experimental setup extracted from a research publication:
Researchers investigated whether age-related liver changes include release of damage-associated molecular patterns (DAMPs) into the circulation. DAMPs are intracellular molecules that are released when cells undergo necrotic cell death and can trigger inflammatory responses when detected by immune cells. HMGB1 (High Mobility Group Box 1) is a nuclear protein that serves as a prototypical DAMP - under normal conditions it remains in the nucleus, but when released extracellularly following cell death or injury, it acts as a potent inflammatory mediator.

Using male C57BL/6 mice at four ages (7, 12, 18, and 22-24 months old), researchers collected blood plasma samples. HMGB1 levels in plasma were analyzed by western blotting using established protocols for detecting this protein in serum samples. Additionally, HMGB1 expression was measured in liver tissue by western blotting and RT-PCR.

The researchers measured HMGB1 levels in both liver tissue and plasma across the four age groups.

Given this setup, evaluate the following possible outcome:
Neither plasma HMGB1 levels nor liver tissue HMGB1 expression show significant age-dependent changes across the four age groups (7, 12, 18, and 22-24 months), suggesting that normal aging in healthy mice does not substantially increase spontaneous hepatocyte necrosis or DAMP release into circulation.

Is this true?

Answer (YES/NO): NO